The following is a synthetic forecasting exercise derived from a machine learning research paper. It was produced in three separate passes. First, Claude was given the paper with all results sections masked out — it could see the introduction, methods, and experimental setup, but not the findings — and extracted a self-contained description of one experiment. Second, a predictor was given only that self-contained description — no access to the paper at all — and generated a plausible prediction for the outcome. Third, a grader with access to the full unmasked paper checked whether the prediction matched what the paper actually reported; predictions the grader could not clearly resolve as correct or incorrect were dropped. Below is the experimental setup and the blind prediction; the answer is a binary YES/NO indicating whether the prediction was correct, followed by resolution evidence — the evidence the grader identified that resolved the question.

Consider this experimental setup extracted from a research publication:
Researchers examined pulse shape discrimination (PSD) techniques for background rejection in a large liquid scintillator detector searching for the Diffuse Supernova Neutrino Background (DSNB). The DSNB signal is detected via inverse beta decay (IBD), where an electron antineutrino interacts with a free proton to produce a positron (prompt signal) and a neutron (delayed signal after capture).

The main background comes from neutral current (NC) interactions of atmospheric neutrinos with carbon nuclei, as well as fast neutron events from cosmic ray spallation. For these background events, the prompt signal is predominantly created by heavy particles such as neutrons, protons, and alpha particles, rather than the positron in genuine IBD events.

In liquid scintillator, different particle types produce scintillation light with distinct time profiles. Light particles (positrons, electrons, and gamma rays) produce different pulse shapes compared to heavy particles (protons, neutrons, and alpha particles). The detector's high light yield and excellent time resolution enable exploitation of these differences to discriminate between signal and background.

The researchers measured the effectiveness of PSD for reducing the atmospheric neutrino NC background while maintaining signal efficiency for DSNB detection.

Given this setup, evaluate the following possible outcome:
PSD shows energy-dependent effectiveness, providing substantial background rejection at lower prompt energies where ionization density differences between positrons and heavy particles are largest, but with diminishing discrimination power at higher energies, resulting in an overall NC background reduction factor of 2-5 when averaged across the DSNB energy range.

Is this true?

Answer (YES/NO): NO